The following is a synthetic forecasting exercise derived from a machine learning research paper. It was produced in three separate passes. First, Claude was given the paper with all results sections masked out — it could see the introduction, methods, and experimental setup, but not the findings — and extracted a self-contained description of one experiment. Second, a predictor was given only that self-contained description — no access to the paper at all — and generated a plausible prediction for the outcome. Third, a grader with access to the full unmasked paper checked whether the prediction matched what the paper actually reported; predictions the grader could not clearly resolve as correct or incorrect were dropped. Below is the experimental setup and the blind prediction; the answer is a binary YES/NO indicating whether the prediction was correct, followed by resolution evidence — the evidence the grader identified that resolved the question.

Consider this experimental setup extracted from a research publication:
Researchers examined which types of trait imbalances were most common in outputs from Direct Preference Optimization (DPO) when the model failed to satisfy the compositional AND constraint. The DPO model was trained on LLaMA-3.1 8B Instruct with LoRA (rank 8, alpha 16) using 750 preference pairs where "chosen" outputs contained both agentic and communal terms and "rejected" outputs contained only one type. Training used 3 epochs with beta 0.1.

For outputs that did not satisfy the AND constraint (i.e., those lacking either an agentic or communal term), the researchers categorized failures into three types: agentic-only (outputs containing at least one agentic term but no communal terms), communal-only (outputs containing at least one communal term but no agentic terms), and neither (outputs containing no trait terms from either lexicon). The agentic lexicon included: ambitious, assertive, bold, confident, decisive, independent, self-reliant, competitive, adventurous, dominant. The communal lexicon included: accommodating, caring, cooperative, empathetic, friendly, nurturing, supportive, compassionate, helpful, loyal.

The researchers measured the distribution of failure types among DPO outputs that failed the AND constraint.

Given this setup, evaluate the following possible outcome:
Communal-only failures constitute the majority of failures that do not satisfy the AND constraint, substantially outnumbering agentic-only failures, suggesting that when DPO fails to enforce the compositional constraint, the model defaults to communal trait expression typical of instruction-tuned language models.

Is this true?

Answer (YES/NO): NO